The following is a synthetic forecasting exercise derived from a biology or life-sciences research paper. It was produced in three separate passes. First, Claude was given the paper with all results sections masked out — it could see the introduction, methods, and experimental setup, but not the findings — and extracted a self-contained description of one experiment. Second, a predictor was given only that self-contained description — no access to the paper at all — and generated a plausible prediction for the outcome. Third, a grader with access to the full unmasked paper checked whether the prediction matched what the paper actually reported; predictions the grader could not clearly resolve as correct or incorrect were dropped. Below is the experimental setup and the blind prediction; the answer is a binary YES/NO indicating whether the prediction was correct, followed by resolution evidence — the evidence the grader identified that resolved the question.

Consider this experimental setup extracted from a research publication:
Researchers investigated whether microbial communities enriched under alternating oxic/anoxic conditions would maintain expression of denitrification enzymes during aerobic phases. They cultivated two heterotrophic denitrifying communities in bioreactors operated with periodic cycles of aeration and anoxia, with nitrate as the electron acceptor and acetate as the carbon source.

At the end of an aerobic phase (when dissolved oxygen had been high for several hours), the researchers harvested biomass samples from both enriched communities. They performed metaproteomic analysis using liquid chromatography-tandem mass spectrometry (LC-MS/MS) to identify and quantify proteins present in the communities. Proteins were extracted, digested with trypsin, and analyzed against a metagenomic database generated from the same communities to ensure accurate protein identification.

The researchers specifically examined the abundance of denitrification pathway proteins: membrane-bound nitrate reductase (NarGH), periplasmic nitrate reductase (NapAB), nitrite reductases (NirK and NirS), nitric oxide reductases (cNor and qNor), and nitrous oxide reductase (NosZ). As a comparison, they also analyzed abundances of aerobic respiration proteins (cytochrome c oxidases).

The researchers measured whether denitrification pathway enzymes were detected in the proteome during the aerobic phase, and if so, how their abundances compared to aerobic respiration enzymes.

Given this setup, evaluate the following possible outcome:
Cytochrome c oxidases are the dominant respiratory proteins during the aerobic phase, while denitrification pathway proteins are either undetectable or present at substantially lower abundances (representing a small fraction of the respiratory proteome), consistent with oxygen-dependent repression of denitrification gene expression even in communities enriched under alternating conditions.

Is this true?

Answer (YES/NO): NO